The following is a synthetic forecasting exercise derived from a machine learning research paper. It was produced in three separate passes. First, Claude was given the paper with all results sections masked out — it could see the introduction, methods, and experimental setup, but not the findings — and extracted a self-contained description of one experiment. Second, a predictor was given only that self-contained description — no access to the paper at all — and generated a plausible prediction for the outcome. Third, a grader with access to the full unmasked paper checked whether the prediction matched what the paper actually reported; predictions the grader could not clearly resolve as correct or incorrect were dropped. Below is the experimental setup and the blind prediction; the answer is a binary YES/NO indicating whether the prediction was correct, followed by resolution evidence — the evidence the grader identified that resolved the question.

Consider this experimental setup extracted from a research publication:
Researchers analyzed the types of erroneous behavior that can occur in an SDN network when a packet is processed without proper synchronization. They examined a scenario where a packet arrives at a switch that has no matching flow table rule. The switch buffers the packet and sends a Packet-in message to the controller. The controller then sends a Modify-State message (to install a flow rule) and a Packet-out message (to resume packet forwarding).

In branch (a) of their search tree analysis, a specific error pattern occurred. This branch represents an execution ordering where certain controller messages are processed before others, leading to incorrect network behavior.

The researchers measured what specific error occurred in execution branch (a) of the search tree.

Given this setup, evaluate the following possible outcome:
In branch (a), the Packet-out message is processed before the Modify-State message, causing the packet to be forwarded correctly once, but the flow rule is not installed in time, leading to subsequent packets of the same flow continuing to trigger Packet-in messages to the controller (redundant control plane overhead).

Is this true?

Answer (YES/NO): NO